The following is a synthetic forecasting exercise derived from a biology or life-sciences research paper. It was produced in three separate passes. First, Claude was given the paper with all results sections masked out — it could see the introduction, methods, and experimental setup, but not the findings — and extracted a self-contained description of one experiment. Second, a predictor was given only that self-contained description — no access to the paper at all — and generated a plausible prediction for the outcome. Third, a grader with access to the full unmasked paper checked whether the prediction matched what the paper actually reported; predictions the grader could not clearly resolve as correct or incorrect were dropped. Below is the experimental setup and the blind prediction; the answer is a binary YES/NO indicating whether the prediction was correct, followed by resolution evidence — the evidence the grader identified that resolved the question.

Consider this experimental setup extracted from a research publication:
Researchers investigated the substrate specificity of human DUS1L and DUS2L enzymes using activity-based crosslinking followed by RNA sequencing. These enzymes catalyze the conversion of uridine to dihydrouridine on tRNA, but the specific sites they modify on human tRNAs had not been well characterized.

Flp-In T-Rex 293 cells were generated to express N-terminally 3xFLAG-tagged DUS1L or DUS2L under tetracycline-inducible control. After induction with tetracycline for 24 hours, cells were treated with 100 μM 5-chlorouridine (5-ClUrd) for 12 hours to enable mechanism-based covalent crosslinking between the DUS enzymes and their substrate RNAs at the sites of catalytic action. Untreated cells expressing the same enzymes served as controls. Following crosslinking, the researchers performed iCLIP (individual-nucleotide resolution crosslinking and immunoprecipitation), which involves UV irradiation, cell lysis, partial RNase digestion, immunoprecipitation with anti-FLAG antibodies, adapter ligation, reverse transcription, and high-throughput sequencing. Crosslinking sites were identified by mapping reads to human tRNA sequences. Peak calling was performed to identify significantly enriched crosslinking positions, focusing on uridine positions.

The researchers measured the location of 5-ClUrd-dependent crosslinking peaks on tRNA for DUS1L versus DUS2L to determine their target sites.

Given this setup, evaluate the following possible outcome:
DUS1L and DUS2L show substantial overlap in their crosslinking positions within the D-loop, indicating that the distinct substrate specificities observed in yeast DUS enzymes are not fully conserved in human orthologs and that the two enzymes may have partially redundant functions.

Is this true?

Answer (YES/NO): NO